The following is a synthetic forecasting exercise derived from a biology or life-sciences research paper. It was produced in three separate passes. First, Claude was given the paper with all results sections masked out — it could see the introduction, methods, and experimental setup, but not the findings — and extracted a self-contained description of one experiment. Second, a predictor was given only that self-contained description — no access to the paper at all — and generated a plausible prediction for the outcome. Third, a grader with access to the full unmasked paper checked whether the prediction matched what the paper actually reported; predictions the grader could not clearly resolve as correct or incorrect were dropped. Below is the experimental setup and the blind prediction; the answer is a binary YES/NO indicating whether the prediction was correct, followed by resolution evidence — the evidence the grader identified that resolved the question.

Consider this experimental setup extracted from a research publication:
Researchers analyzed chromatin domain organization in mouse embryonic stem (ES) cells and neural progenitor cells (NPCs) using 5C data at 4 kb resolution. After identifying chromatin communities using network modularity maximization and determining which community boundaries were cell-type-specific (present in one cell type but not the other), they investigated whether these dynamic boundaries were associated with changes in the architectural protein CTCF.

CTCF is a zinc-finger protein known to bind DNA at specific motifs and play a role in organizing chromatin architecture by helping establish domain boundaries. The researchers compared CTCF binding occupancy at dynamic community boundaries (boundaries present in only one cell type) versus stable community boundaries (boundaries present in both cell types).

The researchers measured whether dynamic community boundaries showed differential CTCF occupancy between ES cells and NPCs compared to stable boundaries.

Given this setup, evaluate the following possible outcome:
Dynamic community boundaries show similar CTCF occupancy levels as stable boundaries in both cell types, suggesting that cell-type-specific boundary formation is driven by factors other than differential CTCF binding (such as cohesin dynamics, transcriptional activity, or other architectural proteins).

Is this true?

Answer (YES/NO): NO